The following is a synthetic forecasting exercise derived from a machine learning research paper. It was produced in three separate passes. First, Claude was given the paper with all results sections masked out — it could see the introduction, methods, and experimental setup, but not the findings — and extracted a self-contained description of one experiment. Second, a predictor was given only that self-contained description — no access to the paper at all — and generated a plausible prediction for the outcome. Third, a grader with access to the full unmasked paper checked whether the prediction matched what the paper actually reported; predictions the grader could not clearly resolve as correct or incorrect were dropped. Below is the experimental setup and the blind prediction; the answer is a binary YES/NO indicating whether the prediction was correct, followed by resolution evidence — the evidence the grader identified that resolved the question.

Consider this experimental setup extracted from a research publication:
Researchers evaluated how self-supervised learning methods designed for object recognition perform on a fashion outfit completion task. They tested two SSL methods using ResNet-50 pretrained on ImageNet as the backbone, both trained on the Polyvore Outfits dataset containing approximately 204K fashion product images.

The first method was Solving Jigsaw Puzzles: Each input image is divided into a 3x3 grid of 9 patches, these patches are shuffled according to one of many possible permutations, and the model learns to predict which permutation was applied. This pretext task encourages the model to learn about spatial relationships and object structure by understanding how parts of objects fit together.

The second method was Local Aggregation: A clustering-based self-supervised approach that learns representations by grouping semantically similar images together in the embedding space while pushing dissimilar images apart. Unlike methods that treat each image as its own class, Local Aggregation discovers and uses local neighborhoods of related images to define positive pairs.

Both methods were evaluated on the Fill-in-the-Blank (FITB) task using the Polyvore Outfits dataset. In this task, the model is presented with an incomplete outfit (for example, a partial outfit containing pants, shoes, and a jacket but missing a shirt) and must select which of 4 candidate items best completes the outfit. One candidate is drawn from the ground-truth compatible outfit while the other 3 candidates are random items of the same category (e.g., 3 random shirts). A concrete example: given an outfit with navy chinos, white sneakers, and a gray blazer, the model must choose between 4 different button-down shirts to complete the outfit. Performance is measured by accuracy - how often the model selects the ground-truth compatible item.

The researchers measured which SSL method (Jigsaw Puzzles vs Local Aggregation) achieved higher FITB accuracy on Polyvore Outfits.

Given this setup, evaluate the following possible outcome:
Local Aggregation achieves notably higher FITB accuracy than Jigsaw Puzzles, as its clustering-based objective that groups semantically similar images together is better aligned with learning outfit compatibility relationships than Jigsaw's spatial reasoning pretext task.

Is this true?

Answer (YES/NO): YES